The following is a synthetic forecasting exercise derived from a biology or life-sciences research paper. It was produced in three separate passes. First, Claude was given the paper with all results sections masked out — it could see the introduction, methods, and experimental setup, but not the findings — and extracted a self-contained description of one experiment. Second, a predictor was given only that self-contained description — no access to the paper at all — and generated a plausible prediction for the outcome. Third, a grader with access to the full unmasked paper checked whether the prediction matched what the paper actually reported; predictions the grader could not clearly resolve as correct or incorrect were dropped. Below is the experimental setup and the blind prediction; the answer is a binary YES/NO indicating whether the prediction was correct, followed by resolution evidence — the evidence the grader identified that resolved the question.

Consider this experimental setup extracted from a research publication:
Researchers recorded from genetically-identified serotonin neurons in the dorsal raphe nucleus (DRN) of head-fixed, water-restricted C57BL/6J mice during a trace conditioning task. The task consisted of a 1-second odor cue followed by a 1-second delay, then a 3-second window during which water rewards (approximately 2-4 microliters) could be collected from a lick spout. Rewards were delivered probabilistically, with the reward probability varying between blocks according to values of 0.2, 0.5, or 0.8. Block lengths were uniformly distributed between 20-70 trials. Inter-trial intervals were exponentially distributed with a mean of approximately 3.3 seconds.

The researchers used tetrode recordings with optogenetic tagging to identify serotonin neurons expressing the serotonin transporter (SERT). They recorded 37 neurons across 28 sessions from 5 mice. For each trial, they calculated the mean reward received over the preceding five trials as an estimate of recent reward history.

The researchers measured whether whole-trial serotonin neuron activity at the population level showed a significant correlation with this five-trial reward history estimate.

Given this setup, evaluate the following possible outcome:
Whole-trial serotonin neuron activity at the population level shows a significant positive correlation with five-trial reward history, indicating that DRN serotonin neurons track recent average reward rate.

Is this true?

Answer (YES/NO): YES